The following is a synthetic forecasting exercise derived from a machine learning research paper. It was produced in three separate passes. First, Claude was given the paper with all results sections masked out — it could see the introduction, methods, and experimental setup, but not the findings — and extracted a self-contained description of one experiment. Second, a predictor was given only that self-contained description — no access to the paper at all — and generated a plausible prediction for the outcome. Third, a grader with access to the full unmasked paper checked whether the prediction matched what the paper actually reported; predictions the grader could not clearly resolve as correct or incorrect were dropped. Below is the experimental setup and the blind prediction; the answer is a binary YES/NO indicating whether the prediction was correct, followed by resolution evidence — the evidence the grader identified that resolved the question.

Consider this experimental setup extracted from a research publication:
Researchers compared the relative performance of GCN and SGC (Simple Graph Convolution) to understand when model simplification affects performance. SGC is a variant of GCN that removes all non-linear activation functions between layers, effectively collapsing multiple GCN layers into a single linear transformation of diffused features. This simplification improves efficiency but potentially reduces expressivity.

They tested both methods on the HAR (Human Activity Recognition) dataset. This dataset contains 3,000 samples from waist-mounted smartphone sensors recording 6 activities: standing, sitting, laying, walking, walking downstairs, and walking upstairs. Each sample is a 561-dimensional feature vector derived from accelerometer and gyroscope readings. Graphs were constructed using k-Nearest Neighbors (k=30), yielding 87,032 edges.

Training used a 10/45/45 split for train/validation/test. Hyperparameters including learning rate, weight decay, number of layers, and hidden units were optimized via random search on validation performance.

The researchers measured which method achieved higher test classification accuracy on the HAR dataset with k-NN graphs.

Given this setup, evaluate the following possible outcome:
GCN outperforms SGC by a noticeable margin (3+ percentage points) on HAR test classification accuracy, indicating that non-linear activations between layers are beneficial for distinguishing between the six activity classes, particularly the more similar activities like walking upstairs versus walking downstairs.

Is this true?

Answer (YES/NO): YES